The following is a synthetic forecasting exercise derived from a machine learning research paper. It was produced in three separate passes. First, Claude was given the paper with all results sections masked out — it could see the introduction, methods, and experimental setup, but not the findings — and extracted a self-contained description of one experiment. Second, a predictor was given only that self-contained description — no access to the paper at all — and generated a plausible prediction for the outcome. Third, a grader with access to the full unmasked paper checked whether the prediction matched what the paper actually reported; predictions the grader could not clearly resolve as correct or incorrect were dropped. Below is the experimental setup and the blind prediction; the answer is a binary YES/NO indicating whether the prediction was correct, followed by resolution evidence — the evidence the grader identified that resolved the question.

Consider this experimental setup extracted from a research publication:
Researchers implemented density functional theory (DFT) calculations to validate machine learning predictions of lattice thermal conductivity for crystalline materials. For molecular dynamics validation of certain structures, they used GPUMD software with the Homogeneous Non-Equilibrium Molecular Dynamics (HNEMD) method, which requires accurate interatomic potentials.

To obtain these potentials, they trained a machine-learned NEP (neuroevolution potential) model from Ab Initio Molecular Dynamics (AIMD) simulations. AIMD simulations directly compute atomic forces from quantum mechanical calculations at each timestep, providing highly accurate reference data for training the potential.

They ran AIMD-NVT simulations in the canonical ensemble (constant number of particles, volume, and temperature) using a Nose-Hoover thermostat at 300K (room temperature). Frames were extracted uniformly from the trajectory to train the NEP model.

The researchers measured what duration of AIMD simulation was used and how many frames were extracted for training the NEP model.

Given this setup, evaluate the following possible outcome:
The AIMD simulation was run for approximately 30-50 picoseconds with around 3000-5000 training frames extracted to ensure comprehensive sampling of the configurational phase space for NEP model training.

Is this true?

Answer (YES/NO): NO